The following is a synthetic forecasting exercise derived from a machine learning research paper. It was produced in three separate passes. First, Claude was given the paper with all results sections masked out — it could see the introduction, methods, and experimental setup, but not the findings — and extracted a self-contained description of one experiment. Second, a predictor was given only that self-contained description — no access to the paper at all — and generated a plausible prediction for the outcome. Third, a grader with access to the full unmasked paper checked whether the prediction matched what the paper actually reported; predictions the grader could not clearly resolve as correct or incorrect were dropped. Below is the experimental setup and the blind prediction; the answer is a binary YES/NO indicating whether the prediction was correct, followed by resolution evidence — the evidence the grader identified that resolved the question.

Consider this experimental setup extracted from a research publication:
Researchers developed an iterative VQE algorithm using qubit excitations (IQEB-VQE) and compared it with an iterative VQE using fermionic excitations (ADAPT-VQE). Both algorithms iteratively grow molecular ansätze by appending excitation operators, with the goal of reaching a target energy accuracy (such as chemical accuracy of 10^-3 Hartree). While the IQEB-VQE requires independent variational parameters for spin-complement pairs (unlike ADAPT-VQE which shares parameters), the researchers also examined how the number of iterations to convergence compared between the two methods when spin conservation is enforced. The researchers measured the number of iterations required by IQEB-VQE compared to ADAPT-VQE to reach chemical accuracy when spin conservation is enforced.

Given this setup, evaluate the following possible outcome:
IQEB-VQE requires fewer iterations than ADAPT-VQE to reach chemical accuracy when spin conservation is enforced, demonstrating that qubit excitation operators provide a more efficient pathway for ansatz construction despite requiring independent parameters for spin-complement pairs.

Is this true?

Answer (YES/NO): NO